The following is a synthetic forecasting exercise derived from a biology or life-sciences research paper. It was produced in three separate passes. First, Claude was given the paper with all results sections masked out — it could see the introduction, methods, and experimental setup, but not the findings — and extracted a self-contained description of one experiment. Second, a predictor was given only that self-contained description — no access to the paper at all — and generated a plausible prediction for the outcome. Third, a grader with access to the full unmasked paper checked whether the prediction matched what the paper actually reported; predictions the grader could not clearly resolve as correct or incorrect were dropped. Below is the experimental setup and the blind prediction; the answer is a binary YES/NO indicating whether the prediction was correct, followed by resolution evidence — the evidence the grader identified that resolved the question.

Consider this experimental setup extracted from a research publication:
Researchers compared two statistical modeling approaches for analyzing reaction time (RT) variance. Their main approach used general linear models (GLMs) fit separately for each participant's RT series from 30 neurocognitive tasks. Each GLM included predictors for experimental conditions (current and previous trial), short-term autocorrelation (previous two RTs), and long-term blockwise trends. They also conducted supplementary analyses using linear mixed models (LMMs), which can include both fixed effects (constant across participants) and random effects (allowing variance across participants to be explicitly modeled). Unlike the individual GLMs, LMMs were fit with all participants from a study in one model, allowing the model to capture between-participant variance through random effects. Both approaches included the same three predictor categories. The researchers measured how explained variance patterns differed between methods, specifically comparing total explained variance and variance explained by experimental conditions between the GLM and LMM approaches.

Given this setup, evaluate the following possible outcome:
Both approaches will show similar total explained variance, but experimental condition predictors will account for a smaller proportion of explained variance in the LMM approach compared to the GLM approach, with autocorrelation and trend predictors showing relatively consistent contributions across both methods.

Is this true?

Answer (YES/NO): NO